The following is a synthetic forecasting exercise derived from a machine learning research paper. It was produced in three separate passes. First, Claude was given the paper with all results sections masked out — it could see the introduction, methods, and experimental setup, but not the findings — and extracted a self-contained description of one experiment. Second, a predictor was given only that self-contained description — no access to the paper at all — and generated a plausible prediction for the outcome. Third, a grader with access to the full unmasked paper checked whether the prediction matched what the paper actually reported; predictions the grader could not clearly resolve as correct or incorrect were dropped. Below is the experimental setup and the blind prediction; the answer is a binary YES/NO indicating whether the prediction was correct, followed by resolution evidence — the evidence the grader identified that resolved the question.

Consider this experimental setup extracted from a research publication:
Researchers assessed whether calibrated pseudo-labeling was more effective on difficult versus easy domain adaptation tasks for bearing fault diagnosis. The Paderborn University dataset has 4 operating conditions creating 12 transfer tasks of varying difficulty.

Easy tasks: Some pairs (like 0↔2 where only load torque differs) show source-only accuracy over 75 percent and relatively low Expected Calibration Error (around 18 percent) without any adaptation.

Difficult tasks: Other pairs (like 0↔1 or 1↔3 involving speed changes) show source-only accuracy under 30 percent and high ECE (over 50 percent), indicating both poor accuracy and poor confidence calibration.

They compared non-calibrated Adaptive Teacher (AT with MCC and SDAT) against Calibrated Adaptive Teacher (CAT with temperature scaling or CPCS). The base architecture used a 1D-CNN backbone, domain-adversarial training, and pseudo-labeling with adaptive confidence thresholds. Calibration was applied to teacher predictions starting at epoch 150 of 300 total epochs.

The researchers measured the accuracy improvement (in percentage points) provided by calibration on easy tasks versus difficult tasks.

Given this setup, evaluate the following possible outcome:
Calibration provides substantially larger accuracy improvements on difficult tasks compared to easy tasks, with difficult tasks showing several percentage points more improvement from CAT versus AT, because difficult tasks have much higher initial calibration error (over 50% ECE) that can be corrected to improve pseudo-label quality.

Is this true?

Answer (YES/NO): YES